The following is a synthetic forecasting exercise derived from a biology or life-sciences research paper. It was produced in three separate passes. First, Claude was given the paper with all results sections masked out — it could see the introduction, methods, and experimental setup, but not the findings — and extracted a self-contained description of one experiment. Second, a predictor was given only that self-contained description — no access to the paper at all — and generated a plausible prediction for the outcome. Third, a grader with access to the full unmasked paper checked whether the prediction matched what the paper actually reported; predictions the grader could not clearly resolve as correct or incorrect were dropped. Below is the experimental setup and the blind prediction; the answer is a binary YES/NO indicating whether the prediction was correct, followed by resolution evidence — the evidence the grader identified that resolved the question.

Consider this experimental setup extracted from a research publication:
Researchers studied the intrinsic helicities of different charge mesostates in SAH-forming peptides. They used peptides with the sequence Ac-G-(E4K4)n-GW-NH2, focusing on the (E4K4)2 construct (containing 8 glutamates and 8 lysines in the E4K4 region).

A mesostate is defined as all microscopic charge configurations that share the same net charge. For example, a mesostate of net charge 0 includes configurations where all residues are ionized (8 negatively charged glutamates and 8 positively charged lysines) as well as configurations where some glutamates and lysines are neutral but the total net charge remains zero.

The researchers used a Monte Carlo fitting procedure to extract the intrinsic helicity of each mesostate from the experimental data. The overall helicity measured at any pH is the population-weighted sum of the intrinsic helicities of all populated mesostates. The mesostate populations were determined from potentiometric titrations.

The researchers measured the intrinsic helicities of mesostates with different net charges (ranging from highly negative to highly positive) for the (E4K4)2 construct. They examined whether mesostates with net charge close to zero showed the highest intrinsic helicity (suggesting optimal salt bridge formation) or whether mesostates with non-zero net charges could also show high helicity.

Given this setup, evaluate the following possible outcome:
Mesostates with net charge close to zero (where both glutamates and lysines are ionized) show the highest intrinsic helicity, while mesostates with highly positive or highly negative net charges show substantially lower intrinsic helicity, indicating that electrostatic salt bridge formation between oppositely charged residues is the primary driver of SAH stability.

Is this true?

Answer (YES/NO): NO